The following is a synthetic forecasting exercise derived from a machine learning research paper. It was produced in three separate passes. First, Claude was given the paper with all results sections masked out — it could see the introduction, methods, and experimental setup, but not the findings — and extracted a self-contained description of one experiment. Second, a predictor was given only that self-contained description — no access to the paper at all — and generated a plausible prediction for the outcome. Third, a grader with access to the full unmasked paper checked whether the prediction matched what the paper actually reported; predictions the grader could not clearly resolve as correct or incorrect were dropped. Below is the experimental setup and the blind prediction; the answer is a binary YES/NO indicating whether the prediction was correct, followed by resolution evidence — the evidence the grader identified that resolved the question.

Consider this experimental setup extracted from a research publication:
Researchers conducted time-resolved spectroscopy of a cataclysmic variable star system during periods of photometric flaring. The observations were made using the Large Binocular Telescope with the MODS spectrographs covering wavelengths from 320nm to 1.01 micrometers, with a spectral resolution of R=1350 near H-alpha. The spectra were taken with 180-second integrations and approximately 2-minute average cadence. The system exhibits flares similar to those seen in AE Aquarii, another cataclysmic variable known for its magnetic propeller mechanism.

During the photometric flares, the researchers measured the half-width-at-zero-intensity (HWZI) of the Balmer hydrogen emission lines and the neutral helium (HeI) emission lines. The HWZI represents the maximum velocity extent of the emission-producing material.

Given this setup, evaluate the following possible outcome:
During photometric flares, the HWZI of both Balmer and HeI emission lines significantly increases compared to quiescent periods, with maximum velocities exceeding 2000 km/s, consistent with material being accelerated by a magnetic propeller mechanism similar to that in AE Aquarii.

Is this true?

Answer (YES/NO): YES